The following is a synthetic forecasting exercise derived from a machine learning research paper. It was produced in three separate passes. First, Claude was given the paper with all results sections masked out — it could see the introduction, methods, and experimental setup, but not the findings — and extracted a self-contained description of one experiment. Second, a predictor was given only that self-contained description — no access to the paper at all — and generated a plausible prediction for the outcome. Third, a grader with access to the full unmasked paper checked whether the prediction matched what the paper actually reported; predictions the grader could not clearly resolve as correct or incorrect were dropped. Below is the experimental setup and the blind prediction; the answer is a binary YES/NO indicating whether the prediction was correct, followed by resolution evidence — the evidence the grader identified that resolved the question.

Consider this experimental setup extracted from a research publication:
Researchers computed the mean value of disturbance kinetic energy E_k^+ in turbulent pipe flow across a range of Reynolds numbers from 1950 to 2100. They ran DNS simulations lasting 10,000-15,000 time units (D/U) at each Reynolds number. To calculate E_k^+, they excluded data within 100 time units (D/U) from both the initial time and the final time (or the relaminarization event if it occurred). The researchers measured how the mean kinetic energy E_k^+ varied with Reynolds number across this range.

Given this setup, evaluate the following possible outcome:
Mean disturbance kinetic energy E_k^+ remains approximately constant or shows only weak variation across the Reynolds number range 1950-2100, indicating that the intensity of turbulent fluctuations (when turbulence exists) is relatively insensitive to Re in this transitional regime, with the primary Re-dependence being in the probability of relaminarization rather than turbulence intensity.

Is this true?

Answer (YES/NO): NO